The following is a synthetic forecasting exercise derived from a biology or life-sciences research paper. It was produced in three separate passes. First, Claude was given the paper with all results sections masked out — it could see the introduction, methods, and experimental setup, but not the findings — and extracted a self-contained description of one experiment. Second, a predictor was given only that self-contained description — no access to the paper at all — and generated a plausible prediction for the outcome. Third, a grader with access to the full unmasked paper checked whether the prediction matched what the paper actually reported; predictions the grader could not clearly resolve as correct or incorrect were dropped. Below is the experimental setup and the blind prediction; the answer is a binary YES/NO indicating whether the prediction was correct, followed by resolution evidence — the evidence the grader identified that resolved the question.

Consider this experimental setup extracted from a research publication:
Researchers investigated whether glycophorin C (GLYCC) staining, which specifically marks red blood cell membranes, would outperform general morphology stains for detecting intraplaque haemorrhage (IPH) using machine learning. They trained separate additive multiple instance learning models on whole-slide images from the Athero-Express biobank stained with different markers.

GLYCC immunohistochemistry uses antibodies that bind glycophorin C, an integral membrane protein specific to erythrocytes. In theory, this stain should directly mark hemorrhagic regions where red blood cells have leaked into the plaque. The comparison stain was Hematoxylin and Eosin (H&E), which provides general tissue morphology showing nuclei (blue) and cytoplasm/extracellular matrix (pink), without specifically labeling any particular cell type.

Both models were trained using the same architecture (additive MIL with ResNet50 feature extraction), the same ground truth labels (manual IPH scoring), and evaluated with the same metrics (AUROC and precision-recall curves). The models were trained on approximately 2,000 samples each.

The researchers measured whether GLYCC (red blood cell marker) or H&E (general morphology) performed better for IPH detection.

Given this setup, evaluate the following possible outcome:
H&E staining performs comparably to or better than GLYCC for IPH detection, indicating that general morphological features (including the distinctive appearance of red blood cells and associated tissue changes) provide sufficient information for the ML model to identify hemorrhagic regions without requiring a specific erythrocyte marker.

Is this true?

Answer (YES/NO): YES